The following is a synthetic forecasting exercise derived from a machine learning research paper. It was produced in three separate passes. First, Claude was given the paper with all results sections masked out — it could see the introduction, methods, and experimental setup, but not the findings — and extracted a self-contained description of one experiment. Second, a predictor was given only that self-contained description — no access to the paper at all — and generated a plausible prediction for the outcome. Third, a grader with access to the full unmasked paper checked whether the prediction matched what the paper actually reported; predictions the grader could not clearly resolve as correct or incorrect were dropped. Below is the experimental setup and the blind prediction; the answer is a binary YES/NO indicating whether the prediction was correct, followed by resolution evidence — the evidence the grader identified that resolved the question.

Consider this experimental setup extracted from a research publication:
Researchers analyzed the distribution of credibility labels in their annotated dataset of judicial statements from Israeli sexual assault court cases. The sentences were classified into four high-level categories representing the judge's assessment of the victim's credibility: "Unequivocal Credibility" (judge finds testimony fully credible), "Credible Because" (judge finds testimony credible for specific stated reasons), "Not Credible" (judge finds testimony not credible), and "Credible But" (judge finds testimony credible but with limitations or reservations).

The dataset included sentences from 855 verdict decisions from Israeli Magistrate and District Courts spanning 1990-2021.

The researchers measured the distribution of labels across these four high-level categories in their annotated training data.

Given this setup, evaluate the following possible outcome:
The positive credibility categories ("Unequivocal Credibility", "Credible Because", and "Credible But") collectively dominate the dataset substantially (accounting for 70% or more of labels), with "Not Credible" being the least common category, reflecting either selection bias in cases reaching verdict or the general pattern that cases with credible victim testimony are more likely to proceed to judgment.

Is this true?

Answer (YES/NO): NO